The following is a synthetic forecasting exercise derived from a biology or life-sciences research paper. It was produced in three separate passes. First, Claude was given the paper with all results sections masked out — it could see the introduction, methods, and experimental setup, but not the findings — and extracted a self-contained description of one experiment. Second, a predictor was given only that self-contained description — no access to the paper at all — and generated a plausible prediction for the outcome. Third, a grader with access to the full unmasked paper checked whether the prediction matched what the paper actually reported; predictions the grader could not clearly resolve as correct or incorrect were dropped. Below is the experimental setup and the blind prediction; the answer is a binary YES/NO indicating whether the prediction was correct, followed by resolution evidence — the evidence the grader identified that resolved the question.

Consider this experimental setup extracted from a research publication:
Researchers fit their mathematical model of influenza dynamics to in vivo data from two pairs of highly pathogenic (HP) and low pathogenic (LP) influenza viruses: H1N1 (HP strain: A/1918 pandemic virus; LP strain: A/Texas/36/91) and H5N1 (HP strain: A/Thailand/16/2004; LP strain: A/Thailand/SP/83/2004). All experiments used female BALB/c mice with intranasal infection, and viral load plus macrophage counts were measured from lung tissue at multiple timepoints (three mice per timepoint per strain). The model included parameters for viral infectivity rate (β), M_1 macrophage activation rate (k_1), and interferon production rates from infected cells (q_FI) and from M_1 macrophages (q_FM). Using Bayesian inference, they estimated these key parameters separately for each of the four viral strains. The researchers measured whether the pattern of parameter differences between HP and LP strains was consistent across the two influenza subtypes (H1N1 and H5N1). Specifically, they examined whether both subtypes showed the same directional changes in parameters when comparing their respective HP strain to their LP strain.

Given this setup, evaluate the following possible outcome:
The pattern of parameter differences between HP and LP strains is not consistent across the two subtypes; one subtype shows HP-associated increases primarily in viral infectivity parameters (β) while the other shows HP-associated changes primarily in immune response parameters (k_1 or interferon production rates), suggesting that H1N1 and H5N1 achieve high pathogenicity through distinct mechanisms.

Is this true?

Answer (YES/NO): NO